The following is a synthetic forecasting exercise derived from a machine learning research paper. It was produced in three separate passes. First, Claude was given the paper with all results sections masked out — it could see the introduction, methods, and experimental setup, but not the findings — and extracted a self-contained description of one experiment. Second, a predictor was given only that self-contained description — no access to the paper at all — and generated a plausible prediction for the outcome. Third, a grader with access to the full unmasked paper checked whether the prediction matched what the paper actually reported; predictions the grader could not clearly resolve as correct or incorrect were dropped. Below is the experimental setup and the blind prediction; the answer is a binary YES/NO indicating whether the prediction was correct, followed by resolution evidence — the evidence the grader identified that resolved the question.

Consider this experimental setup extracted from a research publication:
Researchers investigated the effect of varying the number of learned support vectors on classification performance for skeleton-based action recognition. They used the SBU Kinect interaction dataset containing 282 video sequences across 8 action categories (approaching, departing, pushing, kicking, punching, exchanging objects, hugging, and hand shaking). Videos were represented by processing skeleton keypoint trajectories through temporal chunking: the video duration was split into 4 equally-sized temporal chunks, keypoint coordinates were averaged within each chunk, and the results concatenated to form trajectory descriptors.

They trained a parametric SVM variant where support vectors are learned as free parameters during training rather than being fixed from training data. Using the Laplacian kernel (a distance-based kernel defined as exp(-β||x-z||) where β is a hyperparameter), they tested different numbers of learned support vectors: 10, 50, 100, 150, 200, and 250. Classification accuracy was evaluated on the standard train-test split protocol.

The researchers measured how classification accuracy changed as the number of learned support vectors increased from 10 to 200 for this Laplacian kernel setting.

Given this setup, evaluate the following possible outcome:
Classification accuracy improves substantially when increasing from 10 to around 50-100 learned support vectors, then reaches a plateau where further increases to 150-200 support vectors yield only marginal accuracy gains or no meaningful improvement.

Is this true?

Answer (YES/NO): NO